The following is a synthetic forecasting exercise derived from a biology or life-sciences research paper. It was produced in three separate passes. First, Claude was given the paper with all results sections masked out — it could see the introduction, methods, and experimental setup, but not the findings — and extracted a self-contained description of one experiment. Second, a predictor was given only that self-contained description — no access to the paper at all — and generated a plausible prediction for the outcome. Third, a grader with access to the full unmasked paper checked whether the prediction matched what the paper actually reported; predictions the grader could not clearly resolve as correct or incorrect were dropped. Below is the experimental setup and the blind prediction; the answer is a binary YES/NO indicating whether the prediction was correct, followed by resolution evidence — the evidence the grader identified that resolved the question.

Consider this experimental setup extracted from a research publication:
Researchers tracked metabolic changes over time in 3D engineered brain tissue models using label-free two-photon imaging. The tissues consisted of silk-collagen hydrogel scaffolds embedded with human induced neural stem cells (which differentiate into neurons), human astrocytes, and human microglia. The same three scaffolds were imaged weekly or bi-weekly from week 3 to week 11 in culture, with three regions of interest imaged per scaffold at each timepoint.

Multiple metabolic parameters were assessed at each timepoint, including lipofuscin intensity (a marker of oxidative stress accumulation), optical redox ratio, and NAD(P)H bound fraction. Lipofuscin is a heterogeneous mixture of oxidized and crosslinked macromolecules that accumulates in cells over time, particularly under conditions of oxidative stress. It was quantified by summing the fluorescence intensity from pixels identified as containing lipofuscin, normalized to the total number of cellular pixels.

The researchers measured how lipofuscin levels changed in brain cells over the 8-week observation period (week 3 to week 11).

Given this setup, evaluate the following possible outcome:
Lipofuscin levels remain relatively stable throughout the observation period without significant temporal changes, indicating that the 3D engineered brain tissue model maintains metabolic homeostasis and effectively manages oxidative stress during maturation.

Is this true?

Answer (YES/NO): NO